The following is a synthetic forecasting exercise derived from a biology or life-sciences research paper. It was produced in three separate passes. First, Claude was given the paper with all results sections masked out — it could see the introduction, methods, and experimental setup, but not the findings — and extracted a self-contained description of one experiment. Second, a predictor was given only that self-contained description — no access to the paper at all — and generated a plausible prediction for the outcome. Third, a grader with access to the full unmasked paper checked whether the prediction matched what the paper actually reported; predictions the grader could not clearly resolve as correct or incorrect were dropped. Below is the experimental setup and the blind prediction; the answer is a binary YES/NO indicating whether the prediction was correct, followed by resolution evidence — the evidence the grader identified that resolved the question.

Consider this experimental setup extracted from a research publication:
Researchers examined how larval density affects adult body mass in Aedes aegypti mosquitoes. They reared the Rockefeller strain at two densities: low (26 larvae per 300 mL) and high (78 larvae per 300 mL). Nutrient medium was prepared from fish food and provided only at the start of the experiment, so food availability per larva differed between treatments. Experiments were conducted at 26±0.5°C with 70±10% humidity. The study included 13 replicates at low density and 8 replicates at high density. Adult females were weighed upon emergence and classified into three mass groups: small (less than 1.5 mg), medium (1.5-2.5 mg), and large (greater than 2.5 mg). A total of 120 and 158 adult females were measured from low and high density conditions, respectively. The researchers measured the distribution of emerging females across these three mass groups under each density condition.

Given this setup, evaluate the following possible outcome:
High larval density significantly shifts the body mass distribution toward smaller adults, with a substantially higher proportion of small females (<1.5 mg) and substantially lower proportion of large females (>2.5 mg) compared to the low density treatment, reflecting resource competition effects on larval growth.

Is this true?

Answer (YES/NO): YES